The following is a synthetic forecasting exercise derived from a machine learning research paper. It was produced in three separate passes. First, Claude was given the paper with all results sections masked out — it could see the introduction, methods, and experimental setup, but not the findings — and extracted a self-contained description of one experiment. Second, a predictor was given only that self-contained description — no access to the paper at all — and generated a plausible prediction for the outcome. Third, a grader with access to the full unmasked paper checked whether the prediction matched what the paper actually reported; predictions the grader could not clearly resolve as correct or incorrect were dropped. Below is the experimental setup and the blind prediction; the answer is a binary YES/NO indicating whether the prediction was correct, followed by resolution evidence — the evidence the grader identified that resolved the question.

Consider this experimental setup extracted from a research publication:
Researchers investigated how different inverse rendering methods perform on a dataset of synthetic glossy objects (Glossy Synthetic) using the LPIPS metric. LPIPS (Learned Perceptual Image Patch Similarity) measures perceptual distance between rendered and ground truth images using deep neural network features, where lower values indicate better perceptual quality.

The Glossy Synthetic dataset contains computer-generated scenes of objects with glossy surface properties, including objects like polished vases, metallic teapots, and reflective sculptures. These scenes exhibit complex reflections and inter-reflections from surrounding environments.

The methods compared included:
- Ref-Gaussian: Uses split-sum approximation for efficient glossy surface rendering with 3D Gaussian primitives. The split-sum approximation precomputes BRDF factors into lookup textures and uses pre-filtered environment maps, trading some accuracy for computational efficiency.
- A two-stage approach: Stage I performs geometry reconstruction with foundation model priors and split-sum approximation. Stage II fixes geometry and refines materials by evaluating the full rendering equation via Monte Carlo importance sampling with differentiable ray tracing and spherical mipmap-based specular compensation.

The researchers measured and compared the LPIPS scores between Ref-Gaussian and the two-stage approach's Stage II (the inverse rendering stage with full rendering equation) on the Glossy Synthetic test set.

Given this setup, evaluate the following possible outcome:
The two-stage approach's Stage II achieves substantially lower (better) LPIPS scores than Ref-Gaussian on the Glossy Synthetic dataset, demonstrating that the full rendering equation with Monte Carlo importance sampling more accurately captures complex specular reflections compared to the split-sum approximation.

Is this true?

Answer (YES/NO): NO